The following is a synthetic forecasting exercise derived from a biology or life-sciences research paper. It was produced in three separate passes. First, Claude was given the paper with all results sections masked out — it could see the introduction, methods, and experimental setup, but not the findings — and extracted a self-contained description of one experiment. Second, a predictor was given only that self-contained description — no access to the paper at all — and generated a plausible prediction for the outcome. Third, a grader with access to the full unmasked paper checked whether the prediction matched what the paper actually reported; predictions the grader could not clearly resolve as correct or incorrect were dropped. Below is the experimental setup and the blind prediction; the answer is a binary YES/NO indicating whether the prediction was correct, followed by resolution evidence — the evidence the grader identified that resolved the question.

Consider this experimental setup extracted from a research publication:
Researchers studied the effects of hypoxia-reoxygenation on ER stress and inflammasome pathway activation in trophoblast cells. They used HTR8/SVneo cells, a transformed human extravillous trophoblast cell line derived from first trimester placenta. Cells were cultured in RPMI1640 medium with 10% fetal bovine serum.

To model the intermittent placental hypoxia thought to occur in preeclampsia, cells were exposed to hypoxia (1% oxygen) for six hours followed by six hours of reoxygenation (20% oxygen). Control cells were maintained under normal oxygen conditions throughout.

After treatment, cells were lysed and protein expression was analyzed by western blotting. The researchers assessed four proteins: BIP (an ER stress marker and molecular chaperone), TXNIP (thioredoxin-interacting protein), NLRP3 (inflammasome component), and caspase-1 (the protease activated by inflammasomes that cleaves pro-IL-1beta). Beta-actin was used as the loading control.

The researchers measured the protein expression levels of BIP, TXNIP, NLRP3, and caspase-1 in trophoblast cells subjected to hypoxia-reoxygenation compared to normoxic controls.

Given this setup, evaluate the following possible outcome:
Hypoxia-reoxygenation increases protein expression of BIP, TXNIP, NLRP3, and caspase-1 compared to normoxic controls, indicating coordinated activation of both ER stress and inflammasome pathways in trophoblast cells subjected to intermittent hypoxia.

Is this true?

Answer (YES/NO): NO